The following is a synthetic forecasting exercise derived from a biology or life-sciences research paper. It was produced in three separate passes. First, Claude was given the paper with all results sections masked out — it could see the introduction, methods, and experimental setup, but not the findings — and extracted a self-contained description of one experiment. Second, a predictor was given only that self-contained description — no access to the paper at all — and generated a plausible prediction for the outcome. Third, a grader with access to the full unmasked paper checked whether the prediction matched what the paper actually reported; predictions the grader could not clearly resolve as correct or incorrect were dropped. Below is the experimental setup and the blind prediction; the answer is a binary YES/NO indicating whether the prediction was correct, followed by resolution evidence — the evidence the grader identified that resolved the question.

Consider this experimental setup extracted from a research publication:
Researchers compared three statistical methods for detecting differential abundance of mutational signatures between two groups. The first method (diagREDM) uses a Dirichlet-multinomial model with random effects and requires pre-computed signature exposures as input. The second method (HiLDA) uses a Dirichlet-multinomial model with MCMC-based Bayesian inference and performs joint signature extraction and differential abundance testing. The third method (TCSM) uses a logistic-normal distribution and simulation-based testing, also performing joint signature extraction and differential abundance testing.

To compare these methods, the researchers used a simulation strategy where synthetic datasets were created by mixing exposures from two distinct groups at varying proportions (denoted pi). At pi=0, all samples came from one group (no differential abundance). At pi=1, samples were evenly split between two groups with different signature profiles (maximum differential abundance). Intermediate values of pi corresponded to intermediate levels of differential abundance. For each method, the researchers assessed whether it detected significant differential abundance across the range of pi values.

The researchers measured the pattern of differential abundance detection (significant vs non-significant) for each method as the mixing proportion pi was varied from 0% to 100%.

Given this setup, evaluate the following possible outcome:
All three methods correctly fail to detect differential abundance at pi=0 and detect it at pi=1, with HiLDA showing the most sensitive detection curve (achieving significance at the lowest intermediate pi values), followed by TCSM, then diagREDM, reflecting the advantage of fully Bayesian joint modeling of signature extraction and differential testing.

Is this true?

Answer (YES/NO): NO